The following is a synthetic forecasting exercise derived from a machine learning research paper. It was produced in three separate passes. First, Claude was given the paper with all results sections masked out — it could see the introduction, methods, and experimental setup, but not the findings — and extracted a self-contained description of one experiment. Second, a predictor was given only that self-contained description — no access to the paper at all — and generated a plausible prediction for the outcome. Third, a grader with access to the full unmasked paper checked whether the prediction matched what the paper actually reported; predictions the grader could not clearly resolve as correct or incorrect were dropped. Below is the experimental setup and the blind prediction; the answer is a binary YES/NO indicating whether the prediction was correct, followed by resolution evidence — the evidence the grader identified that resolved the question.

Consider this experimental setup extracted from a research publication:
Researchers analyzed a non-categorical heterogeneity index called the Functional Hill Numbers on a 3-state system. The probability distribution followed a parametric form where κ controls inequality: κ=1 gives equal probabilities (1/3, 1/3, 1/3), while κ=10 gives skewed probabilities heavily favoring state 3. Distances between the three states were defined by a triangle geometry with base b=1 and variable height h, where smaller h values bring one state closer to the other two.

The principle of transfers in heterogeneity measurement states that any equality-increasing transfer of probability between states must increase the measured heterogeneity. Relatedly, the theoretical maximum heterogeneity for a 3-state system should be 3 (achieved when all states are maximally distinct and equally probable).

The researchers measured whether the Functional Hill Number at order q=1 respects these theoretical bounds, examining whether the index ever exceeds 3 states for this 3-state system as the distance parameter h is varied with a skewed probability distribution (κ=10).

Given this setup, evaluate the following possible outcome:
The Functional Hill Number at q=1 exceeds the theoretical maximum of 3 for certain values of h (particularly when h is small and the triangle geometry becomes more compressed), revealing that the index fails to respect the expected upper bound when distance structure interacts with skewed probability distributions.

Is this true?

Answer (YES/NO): YES